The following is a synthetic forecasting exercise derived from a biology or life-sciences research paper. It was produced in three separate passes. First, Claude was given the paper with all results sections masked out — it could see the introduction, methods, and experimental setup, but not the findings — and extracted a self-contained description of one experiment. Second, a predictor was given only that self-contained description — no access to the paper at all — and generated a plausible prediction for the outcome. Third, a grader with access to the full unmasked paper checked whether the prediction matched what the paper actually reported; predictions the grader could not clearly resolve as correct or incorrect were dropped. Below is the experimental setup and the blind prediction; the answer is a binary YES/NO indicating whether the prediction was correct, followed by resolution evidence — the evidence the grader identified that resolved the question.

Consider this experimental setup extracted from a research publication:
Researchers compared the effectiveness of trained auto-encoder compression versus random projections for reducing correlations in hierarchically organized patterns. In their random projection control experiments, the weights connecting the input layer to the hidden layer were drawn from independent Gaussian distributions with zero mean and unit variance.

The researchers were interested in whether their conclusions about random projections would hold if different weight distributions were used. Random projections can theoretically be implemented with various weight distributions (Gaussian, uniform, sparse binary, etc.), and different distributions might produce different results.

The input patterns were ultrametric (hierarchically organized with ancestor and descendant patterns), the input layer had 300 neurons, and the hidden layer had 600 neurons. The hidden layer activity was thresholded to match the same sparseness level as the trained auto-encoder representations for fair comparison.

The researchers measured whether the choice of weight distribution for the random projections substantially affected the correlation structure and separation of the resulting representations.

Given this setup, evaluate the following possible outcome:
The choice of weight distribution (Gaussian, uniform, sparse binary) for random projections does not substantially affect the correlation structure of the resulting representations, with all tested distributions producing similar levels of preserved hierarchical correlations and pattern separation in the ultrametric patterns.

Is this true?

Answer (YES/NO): YES